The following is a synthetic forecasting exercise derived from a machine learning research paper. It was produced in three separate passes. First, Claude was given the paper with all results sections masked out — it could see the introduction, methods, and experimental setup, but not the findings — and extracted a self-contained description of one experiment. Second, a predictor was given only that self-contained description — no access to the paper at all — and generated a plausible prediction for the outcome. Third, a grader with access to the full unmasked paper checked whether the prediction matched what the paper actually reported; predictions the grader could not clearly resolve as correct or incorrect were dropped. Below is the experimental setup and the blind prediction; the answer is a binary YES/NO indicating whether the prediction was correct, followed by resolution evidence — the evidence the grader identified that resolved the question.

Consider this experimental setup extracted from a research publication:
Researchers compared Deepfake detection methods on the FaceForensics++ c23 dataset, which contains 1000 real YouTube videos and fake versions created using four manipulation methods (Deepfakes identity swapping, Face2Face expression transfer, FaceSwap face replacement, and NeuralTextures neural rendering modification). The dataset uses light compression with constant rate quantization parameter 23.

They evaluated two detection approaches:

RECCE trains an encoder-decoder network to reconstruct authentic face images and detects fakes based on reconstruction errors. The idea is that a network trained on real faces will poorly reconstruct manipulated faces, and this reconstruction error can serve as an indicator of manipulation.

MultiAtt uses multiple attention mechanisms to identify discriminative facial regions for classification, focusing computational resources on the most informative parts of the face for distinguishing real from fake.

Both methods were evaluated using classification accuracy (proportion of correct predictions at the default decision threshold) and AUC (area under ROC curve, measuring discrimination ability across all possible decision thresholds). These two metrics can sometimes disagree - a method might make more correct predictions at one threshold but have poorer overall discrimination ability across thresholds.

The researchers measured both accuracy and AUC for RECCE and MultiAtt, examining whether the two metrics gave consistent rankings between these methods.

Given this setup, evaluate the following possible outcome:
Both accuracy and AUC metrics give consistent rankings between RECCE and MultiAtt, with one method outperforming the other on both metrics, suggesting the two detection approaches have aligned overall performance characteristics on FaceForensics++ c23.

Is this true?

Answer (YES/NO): NO